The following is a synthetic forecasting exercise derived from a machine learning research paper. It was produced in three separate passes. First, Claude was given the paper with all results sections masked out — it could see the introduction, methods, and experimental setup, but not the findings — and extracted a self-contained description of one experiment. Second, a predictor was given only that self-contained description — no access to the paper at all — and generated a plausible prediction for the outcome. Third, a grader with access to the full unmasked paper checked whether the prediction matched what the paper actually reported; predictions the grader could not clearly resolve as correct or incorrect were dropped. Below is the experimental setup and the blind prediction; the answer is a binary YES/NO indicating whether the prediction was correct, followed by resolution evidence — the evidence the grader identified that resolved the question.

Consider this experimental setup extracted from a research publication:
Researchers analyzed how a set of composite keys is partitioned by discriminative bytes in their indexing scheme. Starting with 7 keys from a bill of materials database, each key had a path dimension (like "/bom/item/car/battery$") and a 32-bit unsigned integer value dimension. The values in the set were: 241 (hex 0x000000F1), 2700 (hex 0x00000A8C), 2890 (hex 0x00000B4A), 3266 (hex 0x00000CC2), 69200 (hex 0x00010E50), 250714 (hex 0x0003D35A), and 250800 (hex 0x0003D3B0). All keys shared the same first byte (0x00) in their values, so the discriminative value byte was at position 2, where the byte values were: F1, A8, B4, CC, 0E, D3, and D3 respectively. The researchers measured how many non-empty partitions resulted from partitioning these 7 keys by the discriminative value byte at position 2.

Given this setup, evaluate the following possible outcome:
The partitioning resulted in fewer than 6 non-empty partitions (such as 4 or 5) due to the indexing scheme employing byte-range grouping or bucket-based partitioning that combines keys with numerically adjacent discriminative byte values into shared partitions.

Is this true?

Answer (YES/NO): NO